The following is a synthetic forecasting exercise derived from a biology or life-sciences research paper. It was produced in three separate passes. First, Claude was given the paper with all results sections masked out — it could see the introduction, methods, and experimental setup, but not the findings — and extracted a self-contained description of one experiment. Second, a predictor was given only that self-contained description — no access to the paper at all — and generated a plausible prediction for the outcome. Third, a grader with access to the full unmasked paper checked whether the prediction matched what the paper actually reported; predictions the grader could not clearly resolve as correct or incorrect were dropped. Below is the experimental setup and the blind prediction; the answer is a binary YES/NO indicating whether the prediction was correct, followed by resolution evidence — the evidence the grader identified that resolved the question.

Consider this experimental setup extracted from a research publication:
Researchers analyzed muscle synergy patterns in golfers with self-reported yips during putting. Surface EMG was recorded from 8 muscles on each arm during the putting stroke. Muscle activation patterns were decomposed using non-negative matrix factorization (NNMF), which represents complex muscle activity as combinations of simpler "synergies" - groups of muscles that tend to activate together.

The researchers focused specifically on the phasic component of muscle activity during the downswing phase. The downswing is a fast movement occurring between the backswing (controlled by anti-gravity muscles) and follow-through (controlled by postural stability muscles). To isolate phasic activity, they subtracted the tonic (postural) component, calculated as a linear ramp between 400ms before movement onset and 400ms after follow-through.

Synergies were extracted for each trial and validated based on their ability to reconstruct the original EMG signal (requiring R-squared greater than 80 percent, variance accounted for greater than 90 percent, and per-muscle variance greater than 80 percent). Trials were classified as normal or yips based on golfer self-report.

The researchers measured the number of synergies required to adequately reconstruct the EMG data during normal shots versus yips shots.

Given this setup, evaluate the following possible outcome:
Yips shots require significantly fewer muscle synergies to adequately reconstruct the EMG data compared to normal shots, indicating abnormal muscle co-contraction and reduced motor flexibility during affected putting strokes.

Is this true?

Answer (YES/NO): NO